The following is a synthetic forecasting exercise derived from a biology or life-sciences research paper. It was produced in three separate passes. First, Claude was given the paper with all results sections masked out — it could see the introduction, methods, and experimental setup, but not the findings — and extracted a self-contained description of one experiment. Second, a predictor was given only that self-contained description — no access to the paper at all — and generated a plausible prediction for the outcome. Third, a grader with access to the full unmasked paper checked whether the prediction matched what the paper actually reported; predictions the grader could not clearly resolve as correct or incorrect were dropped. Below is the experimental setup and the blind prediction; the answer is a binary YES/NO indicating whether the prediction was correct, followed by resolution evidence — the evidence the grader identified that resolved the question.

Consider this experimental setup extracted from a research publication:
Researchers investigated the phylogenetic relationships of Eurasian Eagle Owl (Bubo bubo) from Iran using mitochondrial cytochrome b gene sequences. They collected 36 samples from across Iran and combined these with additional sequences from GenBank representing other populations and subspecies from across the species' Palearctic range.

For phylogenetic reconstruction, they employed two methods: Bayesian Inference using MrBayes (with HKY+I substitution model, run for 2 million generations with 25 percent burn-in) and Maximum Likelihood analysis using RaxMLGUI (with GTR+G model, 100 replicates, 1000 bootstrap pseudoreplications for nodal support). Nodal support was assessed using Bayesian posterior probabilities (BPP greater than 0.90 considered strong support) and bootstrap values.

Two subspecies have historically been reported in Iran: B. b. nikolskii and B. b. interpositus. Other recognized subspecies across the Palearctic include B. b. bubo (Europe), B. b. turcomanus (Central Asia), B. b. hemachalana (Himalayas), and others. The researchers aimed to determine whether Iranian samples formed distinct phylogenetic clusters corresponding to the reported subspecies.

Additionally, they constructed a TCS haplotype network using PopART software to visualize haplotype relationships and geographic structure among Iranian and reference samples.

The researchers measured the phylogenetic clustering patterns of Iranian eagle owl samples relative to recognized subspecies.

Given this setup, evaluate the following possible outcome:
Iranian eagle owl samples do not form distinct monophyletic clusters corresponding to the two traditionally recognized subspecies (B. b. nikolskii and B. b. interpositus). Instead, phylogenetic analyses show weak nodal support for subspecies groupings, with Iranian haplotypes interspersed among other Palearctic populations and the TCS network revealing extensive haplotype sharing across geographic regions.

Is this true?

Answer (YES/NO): YES